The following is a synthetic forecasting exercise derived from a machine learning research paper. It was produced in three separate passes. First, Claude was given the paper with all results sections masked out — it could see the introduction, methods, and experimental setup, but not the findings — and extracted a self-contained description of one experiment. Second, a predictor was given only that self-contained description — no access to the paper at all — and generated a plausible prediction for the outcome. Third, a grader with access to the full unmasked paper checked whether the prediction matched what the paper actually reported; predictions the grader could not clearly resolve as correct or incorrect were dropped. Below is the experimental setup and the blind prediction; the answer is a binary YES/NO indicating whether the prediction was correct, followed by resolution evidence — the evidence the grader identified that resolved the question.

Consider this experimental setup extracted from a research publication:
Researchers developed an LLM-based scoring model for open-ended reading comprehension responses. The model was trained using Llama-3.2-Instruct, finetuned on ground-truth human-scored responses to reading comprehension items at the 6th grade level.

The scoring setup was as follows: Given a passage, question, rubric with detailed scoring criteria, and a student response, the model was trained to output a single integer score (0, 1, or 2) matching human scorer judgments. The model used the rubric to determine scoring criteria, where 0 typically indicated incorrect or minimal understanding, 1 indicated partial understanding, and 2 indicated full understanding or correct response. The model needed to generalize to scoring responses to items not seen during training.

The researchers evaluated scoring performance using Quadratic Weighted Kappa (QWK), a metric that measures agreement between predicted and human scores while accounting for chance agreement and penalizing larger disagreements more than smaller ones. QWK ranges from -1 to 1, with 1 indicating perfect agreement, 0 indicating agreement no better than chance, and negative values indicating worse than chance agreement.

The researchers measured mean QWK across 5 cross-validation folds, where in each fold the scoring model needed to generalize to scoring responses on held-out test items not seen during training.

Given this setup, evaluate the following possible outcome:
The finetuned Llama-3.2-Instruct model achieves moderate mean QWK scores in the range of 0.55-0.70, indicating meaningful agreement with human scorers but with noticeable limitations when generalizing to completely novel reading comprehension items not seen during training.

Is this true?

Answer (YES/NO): YES